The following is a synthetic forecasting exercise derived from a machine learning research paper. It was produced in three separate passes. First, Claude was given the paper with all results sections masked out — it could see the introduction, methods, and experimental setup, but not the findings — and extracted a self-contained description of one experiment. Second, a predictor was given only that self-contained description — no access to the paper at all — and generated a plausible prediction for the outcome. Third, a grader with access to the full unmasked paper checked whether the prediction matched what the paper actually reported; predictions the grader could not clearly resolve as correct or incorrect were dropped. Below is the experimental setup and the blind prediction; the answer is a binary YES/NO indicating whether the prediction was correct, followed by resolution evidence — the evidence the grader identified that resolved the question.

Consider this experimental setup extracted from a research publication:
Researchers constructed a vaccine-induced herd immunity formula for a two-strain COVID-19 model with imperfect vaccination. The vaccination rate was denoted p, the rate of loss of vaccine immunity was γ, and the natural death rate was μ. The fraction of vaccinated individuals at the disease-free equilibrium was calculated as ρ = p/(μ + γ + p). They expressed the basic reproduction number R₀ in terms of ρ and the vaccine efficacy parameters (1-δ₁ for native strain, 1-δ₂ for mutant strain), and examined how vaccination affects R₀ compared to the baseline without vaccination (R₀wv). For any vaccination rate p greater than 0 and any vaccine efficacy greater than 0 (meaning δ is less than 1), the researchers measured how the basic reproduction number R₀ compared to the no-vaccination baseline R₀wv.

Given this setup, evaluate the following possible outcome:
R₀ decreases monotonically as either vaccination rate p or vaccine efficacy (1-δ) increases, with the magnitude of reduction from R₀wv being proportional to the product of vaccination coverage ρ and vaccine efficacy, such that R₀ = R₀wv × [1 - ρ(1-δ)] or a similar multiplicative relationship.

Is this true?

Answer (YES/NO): YES